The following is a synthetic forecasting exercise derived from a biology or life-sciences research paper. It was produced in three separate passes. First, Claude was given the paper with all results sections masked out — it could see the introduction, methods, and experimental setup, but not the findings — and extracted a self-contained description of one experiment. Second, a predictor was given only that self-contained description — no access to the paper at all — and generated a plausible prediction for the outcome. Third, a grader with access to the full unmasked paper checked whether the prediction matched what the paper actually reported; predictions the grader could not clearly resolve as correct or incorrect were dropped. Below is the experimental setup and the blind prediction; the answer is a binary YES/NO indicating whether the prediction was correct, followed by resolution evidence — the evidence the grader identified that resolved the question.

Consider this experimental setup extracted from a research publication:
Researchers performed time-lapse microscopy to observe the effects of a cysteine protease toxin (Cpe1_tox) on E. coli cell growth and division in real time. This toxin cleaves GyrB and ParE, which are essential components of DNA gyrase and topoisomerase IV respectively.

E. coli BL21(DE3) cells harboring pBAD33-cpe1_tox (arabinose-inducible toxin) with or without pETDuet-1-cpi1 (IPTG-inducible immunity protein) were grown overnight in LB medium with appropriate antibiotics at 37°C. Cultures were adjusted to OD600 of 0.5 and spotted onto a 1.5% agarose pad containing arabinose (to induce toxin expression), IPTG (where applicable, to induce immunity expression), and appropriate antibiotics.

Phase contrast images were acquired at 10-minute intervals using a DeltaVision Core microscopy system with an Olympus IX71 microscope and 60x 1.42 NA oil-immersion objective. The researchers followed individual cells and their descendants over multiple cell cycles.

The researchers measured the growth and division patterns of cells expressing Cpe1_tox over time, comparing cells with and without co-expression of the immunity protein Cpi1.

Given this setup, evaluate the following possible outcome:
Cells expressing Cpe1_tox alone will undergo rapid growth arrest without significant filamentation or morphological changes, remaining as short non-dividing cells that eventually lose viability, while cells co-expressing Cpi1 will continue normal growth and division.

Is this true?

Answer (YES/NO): NO